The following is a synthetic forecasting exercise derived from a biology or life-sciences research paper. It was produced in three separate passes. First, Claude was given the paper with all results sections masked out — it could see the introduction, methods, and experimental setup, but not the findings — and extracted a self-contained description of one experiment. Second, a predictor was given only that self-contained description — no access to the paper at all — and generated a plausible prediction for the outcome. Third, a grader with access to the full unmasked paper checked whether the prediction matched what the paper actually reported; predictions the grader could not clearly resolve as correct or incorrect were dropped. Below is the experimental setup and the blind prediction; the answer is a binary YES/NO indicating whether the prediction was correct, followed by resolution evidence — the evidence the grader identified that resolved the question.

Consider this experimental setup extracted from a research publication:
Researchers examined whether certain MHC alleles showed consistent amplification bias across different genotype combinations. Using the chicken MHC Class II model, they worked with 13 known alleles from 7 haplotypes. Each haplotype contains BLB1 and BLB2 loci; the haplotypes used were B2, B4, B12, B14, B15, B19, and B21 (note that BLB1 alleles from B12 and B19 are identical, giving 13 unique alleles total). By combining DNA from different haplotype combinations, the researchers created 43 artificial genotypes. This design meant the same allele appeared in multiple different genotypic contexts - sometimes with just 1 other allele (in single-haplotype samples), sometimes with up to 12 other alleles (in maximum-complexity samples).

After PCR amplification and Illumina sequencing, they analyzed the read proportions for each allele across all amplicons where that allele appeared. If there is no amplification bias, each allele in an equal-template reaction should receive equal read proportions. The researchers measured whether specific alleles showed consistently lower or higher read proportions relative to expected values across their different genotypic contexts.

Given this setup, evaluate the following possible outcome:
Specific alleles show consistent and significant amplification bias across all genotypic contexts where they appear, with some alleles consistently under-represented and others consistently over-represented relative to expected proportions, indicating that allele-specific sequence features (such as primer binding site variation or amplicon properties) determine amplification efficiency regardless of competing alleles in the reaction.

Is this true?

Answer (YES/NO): YES